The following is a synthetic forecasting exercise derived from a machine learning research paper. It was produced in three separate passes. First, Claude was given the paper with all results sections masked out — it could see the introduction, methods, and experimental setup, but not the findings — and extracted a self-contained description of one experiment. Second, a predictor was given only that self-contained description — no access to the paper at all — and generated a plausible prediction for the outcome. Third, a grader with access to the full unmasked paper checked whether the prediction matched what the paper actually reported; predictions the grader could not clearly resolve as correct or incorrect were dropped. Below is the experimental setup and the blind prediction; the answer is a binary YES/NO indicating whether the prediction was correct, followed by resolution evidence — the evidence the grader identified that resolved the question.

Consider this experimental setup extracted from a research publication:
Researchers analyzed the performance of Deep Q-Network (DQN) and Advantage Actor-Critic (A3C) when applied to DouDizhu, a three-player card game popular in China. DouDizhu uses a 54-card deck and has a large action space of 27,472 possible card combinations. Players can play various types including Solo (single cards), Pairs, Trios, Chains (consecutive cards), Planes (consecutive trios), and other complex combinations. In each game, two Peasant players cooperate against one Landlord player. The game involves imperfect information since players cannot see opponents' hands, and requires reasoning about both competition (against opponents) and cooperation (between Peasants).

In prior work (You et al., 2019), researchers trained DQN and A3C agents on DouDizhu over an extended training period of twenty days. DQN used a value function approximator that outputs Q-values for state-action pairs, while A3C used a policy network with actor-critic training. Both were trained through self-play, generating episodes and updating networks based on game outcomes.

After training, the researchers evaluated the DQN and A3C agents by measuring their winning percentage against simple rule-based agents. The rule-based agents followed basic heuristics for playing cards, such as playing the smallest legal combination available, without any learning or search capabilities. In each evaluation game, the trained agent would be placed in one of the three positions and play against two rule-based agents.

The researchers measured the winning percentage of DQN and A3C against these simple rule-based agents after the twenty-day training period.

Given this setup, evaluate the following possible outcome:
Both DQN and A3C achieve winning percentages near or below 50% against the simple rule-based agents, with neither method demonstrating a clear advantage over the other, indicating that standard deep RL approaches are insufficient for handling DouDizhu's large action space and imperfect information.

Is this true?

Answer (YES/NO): NO